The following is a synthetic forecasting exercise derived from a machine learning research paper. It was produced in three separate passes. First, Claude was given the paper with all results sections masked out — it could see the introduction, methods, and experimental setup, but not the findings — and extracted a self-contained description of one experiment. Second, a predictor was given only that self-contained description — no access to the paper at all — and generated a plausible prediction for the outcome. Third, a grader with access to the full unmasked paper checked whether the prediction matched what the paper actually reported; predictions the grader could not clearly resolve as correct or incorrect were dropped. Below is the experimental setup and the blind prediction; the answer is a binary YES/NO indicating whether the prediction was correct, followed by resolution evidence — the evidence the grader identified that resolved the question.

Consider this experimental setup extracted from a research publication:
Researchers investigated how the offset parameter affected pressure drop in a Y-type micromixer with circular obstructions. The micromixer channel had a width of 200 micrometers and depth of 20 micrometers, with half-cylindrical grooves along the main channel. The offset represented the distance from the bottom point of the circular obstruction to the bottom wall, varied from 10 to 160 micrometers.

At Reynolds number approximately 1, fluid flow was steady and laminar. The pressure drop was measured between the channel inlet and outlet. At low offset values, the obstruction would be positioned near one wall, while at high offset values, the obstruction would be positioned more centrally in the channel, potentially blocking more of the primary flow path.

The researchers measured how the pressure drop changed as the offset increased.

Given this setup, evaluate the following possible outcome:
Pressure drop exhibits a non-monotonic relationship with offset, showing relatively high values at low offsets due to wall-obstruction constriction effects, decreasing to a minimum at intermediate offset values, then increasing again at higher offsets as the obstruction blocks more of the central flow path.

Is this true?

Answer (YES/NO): NO